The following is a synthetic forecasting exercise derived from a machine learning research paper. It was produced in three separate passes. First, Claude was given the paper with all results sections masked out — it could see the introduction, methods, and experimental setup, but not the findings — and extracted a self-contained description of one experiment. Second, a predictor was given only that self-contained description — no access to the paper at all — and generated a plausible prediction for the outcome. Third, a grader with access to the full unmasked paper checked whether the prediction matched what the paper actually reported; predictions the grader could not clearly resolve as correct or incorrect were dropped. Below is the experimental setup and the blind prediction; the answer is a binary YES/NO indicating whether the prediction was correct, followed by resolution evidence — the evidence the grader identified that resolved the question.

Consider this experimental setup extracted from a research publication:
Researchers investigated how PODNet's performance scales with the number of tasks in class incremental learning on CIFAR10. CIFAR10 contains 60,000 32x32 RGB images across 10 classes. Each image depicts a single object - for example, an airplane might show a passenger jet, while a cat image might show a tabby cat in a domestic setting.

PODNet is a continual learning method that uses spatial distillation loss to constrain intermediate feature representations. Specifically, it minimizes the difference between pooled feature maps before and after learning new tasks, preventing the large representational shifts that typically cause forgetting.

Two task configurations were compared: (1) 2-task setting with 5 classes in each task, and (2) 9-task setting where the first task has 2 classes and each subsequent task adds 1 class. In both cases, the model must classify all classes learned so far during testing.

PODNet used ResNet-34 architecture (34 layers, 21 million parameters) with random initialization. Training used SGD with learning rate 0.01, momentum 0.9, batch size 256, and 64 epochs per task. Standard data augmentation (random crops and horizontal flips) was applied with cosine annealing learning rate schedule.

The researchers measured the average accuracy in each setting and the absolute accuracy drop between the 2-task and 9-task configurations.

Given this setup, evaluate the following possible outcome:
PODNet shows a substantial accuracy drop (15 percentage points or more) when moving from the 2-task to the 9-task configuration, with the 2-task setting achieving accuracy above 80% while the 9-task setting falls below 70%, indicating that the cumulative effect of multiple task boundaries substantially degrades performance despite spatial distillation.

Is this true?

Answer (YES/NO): YES